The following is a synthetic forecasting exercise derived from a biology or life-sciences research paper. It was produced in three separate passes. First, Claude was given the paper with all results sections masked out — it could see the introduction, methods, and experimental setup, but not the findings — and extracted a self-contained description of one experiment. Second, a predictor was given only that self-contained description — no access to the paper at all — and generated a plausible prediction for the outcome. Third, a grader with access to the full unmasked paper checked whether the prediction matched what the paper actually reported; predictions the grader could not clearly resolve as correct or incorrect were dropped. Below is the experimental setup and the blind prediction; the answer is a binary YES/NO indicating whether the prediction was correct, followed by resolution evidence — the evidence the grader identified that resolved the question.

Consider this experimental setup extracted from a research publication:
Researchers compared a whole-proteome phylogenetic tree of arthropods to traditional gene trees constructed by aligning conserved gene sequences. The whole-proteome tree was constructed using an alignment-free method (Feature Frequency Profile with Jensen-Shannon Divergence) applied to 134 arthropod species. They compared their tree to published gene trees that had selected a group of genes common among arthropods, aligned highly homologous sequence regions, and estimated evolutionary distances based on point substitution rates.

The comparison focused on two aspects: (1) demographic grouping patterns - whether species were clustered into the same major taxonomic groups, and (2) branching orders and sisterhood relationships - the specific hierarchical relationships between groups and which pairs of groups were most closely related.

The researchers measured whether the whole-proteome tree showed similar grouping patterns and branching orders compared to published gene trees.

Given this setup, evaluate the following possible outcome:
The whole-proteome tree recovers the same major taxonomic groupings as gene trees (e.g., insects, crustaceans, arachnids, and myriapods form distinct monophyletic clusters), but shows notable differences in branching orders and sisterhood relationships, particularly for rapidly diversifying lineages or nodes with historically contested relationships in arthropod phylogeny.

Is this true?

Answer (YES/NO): YES